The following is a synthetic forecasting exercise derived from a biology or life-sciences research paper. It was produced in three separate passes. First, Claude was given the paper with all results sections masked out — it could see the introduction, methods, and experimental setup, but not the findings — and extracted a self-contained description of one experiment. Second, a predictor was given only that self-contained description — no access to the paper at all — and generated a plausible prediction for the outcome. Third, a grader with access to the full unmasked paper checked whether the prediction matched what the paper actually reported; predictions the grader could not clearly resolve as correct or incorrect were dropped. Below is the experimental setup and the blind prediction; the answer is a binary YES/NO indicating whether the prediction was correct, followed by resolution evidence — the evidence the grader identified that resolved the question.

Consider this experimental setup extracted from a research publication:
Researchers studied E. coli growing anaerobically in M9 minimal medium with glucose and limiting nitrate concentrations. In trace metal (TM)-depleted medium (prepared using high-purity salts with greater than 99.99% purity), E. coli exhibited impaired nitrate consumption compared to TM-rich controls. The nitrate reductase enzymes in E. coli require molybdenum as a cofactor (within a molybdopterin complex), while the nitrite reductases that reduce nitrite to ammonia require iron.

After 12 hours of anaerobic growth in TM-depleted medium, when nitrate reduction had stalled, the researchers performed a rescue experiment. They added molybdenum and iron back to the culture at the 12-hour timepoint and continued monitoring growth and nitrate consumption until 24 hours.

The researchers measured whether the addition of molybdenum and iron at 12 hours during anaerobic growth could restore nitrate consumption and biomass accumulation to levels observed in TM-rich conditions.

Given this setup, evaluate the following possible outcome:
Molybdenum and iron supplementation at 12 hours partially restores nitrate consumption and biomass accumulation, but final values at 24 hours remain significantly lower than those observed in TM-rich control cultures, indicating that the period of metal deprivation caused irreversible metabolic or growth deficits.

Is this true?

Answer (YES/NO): NO